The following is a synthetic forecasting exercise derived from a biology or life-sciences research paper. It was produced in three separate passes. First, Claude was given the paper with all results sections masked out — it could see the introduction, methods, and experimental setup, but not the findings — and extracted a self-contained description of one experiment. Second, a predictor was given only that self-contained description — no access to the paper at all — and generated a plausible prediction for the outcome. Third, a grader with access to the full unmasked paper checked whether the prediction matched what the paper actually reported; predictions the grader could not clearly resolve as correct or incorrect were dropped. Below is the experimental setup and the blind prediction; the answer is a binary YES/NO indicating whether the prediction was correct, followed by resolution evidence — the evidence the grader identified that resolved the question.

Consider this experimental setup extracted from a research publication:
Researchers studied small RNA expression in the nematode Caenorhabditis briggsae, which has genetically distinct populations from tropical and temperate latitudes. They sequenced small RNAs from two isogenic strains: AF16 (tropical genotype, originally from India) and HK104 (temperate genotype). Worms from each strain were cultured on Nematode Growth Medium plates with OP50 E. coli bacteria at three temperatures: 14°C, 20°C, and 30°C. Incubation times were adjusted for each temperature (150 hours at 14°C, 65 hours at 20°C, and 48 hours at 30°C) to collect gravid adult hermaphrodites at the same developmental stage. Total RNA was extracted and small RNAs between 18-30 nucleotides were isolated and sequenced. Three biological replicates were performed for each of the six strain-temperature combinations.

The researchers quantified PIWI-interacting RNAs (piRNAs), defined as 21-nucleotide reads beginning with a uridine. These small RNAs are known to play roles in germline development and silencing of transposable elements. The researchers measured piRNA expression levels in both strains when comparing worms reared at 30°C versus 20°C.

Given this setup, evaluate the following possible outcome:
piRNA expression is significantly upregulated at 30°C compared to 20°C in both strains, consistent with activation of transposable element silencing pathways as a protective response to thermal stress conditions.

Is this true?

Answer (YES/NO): NO